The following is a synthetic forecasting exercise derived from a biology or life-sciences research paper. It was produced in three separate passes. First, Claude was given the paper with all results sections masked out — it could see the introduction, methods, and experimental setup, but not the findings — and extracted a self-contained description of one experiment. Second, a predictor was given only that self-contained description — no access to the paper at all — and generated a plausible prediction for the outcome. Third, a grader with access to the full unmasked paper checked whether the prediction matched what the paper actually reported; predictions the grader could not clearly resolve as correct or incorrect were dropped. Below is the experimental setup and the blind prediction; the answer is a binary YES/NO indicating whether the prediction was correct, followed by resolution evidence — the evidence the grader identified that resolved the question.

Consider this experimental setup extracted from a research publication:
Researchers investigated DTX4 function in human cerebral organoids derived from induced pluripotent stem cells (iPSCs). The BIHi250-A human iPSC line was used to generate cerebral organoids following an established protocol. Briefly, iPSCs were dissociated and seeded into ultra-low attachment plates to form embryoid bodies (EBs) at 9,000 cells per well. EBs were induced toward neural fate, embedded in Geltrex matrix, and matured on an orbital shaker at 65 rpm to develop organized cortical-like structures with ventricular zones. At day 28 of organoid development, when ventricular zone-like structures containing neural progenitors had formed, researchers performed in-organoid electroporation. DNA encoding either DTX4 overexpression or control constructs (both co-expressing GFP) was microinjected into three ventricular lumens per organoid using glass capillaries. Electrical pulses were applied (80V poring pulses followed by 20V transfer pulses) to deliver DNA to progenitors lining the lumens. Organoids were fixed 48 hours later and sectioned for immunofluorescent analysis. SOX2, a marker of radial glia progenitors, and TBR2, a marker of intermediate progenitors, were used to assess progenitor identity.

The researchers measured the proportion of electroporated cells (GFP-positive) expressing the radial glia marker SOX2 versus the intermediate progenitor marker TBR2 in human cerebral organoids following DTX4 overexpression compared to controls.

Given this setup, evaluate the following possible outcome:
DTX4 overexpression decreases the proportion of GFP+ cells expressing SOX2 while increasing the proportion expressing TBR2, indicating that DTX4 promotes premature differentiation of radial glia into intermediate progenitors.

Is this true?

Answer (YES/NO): NO